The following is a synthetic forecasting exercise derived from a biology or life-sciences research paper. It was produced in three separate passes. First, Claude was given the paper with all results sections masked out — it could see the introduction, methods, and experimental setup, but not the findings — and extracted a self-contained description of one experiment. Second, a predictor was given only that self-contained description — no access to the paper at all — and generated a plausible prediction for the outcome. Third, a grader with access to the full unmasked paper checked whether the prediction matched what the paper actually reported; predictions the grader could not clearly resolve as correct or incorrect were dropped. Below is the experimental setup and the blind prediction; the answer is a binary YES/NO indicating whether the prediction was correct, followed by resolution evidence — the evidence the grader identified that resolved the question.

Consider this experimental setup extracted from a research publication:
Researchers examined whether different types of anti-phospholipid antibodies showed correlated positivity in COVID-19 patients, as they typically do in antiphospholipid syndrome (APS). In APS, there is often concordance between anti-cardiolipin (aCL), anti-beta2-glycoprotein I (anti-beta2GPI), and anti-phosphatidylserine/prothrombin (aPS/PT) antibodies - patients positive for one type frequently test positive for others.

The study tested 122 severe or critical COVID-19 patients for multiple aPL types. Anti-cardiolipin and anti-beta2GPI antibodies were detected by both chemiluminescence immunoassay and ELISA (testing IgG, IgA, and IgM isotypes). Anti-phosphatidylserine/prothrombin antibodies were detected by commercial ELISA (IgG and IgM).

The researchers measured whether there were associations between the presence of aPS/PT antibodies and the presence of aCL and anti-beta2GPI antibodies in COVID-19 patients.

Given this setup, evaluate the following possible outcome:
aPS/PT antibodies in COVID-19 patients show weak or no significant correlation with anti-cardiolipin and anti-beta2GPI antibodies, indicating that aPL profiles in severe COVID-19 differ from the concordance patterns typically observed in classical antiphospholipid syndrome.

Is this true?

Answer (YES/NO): YES